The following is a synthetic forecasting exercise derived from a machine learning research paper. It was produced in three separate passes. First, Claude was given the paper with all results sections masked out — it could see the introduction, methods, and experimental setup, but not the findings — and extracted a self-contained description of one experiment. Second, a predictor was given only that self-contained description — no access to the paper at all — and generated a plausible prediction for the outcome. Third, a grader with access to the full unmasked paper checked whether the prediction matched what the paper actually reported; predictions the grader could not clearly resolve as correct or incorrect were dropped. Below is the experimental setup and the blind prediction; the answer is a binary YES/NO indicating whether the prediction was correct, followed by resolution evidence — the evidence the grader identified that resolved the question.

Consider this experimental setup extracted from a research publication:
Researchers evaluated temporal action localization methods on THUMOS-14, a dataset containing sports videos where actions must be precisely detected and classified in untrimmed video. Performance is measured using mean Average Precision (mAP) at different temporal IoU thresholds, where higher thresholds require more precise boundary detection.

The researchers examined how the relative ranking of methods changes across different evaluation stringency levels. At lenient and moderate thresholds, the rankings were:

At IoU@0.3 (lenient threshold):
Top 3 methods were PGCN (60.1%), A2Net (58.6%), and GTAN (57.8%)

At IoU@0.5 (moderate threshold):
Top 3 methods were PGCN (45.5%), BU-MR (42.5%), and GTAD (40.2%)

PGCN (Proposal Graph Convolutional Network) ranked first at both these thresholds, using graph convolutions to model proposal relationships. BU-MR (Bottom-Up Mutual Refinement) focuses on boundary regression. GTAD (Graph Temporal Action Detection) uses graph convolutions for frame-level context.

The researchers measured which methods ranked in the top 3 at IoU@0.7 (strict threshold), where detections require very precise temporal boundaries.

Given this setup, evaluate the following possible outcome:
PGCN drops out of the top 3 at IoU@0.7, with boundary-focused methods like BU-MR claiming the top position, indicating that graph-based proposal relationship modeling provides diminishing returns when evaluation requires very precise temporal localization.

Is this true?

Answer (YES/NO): YES